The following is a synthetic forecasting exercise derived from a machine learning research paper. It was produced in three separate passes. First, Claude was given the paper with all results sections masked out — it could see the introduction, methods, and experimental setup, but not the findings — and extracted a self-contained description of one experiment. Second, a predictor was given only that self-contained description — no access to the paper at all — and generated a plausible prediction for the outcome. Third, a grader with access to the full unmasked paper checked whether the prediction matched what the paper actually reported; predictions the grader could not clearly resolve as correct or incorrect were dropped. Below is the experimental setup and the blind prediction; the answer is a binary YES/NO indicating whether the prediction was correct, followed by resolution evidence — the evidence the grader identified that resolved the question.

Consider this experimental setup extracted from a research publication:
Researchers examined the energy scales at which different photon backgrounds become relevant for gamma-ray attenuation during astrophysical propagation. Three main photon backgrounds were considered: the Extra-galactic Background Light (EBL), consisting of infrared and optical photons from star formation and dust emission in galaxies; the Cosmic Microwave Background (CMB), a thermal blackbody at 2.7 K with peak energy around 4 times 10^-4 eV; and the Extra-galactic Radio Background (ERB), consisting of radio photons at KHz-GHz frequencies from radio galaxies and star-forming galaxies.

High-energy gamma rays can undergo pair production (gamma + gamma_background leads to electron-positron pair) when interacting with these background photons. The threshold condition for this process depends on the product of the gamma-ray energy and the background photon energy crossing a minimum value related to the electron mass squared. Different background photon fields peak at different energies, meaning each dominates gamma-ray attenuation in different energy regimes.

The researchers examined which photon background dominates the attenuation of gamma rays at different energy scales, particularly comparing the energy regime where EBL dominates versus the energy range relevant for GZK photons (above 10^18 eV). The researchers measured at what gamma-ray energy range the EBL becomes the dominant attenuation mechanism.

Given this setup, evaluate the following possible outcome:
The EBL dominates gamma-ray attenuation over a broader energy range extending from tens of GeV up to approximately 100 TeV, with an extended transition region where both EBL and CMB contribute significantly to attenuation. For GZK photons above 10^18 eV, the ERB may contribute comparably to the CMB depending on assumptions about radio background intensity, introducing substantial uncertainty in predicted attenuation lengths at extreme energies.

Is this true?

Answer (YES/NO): NO